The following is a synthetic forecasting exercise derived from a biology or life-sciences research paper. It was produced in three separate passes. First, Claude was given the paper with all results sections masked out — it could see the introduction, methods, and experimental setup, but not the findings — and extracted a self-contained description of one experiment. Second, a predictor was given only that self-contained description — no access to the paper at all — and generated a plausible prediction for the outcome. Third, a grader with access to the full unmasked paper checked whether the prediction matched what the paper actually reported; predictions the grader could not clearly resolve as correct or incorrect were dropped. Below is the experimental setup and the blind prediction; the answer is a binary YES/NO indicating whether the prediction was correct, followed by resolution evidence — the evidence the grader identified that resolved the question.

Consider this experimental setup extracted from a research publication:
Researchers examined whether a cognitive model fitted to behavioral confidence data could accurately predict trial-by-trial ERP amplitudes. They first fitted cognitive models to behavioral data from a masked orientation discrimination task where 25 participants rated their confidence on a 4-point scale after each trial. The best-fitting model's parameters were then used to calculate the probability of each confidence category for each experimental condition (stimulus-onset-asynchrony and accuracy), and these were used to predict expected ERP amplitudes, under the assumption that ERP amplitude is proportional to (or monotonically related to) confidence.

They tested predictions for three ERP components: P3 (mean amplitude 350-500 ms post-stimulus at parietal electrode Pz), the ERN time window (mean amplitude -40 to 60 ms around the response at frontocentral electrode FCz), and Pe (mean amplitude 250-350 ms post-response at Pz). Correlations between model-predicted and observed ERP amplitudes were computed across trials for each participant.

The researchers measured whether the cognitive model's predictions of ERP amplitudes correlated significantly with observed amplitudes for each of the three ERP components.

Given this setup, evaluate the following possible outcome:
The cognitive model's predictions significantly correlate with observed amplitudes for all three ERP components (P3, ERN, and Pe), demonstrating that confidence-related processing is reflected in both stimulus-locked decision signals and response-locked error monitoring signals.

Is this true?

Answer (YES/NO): NO